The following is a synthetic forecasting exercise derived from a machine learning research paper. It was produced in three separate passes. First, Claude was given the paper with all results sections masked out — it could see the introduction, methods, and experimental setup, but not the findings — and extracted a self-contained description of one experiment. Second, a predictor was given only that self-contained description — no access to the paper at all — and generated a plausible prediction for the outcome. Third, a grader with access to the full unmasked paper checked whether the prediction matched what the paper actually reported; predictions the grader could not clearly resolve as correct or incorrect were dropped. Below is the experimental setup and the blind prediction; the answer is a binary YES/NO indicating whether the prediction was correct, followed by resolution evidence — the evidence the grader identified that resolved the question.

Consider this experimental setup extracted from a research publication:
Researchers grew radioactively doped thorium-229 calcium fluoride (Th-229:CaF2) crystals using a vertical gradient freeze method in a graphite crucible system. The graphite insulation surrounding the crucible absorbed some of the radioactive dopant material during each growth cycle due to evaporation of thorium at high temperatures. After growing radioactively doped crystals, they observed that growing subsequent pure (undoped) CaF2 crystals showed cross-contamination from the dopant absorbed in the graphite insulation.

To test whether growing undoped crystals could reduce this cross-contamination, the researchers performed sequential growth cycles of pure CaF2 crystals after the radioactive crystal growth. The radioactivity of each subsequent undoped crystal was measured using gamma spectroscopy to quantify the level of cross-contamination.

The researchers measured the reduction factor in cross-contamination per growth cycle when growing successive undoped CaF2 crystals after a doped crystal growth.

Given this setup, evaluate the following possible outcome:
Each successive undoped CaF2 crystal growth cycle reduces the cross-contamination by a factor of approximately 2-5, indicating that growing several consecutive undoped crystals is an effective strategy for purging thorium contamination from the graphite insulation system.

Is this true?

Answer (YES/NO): NO